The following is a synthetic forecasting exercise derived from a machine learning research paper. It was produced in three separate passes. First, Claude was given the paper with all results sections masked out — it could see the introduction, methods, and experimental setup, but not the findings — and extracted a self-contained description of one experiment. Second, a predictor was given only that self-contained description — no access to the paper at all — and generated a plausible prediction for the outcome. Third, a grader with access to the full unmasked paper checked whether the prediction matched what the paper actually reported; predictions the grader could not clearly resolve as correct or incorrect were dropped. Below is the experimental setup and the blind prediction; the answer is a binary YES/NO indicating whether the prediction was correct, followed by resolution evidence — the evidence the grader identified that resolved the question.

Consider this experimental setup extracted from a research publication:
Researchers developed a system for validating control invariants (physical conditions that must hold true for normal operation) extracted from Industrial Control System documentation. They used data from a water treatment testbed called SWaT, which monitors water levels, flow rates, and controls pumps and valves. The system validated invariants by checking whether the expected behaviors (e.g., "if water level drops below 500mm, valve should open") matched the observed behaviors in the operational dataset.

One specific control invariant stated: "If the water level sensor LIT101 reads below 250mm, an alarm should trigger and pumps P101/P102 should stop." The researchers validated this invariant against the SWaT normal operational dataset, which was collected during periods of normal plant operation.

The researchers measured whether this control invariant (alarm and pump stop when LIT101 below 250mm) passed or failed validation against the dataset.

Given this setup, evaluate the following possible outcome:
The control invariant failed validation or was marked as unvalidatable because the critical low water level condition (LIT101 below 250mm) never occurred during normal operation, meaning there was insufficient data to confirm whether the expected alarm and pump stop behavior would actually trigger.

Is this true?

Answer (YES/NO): YES